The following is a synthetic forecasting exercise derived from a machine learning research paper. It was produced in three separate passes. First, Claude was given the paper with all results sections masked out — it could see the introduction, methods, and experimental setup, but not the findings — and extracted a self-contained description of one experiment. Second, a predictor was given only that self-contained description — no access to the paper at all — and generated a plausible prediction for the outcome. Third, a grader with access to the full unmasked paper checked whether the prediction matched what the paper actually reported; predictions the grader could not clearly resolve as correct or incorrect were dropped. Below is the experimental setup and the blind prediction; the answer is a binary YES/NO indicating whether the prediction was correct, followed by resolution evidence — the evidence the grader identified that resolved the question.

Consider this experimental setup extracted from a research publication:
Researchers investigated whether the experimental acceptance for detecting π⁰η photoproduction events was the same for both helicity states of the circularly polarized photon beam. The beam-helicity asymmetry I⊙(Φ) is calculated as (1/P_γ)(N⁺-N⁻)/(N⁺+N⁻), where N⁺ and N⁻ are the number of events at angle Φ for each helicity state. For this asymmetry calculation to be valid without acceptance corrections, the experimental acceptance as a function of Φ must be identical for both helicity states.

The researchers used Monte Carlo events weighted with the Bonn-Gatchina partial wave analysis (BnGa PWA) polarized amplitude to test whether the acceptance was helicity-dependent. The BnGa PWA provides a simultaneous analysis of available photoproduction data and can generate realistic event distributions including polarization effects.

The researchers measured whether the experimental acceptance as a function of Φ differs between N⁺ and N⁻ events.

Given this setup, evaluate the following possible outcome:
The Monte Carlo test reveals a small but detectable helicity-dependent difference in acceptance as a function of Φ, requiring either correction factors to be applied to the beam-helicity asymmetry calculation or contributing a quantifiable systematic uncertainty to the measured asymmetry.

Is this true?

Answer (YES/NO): NO